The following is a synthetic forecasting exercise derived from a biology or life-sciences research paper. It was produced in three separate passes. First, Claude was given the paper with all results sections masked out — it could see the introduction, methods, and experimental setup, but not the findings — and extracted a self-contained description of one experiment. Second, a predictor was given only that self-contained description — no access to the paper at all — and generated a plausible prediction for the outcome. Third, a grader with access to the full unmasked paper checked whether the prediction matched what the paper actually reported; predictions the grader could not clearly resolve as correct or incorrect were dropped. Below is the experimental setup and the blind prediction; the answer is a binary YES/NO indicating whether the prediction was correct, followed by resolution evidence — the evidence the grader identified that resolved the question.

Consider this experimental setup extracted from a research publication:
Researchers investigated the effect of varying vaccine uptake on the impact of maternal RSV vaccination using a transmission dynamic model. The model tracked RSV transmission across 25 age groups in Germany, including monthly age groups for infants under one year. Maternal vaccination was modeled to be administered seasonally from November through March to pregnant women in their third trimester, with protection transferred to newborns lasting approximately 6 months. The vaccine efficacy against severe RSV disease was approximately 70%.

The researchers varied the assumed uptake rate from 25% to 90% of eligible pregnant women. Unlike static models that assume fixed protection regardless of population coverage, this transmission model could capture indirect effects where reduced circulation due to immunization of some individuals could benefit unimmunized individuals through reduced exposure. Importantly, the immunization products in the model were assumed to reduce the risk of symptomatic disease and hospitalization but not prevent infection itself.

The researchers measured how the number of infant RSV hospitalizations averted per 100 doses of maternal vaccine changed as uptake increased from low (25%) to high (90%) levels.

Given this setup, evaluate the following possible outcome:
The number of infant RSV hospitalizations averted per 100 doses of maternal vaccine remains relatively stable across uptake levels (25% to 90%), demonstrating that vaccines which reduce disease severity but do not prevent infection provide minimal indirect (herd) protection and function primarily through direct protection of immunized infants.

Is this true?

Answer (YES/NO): YES